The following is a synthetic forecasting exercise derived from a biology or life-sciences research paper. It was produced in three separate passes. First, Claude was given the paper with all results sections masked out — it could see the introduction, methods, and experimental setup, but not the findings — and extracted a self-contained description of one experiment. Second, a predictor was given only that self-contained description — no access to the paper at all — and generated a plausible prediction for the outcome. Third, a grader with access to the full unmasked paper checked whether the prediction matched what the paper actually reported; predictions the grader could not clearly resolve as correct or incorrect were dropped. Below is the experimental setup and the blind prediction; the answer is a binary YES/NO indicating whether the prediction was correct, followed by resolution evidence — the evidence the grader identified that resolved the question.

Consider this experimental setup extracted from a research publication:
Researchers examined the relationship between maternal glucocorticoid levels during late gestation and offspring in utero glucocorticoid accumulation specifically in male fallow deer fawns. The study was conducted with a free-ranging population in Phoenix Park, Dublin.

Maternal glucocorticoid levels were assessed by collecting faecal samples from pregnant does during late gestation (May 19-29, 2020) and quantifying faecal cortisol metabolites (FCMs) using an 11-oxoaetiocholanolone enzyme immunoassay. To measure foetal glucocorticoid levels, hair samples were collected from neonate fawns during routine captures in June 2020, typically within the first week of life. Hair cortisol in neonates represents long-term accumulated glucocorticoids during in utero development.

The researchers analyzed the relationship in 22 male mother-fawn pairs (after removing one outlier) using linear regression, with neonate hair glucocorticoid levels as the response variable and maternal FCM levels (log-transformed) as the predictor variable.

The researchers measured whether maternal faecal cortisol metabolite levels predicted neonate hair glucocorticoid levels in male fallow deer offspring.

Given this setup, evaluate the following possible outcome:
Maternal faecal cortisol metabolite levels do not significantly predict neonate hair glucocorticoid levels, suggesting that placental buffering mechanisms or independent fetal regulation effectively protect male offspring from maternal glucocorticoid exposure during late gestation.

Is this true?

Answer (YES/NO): YES